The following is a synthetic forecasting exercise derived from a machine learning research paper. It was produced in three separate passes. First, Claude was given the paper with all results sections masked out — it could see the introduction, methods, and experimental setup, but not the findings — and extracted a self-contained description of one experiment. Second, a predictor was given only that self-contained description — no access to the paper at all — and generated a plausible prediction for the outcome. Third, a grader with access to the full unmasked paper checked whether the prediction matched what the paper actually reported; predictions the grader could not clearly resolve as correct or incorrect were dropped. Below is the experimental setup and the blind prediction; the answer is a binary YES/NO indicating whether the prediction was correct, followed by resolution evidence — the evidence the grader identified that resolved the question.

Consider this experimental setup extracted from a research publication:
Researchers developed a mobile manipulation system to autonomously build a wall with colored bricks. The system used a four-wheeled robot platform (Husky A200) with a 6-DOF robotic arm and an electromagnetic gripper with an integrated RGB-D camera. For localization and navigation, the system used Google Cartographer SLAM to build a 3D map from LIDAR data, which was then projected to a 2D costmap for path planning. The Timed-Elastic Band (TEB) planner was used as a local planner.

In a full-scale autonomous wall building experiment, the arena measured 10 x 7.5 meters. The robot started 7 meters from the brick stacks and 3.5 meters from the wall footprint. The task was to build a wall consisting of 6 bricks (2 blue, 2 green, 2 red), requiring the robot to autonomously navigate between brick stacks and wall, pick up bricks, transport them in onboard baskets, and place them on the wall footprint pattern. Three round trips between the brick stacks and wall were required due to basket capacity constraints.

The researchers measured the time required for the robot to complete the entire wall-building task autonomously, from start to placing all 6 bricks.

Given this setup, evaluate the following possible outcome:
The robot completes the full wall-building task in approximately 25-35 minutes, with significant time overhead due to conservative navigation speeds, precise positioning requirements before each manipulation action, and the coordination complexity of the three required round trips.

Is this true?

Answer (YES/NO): NO